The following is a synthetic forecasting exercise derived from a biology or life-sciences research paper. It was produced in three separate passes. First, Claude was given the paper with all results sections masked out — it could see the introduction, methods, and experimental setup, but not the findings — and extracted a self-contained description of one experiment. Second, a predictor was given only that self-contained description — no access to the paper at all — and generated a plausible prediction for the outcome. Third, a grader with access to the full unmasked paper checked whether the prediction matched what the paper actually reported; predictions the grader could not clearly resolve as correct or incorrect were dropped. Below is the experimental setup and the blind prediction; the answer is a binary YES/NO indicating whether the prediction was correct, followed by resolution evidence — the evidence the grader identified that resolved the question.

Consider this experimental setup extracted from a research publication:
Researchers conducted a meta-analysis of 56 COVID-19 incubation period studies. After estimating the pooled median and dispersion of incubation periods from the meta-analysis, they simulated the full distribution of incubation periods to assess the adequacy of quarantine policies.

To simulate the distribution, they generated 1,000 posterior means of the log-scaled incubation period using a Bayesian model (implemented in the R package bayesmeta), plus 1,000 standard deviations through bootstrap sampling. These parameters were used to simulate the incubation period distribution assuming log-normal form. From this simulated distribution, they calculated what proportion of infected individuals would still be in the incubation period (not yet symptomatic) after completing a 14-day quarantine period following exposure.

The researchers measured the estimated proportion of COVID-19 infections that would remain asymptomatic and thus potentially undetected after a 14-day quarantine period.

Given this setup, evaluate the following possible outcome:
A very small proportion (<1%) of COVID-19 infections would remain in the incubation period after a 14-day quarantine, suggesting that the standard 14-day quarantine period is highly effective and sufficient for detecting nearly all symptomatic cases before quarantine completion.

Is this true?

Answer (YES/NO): NO